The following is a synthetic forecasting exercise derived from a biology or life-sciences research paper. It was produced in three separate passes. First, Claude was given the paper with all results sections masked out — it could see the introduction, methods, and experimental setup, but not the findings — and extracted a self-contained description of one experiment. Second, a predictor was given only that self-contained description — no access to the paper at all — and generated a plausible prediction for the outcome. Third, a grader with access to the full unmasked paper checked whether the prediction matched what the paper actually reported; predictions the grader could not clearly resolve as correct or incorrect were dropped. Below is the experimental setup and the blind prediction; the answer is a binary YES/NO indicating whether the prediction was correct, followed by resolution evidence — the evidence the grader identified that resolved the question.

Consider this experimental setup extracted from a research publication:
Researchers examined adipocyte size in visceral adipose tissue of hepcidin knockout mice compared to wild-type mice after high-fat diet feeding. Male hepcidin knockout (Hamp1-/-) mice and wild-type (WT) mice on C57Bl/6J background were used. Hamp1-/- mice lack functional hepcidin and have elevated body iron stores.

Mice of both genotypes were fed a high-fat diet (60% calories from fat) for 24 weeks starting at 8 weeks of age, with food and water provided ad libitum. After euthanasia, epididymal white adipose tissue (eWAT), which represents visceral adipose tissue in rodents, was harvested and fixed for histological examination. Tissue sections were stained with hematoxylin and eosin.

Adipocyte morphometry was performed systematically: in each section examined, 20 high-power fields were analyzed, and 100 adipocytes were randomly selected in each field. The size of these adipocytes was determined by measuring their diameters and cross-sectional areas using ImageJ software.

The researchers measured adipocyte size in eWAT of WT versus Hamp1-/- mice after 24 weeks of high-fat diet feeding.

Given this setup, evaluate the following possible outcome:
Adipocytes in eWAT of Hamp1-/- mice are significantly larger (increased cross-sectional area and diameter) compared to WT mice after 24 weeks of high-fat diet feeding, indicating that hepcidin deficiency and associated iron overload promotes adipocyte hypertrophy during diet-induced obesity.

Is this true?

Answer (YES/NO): NO